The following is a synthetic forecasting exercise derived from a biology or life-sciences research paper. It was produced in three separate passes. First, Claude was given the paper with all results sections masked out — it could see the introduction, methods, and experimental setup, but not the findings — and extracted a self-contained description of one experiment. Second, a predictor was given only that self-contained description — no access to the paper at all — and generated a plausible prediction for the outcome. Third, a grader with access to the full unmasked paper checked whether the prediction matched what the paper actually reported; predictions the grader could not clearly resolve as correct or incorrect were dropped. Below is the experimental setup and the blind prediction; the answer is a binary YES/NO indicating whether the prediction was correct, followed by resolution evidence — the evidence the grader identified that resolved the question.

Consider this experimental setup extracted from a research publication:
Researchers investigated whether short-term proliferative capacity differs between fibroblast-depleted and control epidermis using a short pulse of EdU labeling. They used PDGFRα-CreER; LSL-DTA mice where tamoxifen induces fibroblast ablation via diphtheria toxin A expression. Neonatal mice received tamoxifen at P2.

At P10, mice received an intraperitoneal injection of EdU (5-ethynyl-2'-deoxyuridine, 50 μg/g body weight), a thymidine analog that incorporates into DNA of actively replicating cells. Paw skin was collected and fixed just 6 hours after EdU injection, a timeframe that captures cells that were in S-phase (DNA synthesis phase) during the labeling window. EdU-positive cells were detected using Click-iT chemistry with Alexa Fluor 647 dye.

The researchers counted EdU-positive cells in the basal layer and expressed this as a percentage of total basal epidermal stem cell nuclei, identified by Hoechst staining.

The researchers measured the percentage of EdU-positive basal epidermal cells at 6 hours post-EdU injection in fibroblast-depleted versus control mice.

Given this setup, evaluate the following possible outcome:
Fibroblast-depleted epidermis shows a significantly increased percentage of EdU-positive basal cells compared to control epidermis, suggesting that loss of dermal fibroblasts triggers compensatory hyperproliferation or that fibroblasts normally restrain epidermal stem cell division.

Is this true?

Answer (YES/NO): NO